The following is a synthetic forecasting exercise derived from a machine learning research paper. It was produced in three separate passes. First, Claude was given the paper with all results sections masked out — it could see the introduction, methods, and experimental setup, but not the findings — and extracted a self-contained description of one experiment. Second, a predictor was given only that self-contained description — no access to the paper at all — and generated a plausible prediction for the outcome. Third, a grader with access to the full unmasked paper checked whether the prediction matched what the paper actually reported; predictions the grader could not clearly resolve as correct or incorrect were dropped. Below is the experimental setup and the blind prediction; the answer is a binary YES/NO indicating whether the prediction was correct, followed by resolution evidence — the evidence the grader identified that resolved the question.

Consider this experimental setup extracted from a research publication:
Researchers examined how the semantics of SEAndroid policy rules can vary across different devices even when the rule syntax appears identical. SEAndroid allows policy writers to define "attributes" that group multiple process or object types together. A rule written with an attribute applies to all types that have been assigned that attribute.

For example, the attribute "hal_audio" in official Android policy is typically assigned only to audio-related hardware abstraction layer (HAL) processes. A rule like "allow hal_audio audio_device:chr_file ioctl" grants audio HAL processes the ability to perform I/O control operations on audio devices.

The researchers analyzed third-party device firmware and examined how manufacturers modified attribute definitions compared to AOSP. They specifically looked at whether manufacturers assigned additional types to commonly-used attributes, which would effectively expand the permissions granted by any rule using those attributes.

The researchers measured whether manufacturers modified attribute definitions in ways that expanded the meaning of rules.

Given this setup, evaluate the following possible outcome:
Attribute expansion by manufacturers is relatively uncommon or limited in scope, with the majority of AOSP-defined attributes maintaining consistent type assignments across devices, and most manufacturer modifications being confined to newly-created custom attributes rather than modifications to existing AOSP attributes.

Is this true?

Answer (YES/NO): NO